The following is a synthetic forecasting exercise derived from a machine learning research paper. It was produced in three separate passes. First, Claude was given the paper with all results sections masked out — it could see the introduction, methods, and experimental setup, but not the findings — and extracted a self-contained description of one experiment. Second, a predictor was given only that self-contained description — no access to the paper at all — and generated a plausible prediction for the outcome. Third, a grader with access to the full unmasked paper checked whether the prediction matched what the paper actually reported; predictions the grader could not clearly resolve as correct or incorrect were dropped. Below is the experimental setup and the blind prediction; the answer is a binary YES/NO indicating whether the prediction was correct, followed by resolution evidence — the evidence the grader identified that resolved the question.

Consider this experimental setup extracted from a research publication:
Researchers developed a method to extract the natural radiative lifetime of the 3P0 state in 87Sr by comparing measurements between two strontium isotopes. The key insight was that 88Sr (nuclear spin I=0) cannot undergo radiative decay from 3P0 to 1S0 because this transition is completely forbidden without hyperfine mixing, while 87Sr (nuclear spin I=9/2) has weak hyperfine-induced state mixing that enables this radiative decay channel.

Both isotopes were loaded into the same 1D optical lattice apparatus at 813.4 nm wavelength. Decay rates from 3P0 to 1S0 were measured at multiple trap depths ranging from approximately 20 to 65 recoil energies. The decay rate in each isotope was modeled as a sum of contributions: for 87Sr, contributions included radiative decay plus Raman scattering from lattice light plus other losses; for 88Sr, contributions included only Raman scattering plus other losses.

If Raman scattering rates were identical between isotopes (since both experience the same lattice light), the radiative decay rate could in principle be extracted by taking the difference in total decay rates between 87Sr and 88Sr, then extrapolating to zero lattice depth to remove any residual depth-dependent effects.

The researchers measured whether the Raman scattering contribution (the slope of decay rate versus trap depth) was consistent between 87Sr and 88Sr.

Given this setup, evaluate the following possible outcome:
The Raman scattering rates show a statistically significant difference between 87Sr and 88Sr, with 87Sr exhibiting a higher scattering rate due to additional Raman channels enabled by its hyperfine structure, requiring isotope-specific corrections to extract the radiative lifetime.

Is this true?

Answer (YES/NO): NO